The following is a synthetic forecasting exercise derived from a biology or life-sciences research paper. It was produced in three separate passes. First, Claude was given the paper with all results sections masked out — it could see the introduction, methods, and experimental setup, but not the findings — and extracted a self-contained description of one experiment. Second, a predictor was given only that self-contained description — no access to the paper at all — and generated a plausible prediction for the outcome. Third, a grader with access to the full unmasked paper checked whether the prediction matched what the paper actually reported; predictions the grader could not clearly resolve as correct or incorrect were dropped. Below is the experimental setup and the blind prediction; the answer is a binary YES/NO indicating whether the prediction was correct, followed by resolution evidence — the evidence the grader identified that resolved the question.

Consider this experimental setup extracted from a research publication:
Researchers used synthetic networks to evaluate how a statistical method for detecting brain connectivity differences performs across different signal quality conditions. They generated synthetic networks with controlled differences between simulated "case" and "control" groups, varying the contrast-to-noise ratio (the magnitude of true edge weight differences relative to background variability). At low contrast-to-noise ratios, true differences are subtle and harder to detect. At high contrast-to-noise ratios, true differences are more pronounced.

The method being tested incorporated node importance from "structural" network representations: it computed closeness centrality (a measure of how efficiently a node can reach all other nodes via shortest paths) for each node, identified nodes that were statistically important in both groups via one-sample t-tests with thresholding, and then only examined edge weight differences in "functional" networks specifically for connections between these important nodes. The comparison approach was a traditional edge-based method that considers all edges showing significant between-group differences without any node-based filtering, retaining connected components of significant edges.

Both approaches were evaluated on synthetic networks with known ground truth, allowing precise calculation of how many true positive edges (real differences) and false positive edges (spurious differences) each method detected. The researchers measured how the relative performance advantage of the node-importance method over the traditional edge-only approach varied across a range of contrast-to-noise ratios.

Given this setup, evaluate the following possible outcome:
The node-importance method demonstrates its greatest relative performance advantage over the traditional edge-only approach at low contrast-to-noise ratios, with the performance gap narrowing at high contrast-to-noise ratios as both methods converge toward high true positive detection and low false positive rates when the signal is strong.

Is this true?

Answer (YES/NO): YES